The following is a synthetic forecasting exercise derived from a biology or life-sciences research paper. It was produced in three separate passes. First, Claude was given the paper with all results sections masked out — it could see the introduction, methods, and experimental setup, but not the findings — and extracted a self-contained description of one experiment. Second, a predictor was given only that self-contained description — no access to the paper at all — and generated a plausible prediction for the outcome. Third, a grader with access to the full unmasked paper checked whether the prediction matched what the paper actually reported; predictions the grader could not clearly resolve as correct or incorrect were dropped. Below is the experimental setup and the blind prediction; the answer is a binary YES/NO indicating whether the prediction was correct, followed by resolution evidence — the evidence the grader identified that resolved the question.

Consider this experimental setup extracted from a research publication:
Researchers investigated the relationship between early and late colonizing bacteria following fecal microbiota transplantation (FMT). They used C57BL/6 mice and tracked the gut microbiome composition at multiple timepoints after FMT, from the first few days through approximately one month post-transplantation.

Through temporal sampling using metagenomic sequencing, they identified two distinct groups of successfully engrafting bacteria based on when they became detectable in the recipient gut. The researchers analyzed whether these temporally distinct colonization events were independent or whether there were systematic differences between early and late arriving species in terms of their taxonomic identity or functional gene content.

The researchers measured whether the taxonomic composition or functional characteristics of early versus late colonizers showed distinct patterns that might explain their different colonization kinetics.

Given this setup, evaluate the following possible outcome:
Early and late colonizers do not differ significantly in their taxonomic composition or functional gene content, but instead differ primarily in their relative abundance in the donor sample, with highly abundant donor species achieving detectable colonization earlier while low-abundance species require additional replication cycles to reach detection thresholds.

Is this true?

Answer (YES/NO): NO